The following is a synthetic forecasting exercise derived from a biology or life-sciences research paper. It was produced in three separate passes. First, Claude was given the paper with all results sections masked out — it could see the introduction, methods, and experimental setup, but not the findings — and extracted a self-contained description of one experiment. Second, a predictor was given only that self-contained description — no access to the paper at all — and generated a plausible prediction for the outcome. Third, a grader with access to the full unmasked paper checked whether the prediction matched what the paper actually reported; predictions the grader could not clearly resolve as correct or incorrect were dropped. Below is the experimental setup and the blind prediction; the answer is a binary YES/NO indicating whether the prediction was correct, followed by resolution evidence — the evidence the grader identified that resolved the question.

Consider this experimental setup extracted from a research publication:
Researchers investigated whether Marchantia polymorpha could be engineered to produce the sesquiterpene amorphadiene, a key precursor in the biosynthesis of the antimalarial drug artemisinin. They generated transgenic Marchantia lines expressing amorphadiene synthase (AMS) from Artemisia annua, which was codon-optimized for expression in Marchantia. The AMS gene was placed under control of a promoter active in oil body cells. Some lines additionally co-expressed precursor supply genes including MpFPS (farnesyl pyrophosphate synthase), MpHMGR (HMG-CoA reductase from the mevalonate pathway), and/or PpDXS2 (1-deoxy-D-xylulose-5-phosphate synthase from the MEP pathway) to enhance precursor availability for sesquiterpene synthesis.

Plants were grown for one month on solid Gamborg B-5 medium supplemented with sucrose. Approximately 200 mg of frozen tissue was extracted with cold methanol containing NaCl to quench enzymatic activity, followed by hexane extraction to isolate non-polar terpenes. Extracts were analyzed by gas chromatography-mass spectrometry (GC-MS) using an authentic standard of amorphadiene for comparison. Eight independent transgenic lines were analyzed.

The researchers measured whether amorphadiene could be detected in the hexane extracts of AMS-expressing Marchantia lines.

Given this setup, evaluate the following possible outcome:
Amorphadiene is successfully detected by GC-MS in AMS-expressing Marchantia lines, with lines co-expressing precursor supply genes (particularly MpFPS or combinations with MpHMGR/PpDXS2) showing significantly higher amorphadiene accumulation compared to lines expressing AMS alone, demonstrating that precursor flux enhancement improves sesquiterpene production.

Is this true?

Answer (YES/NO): NO